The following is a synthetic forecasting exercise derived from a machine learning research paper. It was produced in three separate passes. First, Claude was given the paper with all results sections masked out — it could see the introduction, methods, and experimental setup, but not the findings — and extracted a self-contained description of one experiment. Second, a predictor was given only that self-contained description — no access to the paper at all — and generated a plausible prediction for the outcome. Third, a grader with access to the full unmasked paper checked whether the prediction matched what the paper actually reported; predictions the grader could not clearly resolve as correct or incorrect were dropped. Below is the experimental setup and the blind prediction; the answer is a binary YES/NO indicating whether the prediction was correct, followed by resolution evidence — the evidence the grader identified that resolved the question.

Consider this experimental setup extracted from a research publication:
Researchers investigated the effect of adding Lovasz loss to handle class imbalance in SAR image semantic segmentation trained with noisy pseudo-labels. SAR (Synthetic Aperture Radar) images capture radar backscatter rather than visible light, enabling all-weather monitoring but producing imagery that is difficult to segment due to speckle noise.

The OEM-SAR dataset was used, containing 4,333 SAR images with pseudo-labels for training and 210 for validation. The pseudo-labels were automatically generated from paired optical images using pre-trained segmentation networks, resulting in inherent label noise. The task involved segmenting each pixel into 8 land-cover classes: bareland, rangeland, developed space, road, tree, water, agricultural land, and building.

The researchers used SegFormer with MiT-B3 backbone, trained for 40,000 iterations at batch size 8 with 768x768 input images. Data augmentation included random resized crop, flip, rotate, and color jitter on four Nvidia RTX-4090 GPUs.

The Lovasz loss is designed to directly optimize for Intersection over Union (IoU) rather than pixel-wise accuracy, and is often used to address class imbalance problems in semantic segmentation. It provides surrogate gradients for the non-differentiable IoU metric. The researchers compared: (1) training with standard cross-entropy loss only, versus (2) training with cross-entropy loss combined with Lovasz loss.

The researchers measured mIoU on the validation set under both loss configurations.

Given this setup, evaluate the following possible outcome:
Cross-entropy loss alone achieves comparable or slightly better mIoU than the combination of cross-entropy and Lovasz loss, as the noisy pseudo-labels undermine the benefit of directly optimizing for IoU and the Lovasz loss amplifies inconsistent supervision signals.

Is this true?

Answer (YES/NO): NO